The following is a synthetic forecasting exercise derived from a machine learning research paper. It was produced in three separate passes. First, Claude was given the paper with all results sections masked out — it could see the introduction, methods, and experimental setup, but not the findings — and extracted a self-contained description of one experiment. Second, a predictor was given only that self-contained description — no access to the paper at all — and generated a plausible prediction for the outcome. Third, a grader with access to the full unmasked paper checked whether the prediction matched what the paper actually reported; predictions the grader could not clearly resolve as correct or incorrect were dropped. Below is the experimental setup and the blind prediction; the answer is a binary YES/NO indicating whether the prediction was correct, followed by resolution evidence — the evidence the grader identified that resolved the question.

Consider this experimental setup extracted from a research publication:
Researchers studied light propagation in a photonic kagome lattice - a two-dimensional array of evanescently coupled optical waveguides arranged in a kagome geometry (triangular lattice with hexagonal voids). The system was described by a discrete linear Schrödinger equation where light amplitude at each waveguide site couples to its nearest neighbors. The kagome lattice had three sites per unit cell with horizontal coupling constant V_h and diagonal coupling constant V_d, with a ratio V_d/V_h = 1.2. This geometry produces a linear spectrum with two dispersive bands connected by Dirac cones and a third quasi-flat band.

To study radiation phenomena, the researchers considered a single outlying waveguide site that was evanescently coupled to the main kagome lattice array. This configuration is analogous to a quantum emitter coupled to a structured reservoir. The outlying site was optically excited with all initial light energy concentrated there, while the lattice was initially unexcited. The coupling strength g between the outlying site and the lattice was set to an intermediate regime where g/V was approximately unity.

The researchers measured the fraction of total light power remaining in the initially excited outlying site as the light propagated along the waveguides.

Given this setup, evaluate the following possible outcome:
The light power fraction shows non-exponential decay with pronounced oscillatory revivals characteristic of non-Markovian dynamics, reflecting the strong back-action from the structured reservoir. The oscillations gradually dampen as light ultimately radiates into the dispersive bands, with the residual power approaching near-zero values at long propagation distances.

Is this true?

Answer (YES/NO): NO